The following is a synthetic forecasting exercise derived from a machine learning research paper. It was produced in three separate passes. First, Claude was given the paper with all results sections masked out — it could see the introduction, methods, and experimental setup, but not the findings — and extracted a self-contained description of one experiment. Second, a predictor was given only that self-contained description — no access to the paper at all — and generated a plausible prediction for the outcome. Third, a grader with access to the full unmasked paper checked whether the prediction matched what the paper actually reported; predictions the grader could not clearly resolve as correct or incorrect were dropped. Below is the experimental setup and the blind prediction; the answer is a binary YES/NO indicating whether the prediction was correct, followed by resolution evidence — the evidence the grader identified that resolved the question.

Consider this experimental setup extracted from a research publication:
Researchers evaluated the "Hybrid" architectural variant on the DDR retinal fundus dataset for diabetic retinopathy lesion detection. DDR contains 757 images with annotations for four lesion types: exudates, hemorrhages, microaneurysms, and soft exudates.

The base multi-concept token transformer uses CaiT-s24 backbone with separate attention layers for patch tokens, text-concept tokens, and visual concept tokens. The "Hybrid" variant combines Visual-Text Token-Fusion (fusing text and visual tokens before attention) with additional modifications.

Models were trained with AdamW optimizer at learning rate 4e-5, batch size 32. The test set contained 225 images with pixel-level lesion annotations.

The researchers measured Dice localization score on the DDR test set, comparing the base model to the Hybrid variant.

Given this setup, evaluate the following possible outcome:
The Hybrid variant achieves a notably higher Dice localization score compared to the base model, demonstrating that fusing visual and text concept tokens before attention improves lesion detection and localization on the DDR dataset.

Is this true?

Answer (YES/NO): YES